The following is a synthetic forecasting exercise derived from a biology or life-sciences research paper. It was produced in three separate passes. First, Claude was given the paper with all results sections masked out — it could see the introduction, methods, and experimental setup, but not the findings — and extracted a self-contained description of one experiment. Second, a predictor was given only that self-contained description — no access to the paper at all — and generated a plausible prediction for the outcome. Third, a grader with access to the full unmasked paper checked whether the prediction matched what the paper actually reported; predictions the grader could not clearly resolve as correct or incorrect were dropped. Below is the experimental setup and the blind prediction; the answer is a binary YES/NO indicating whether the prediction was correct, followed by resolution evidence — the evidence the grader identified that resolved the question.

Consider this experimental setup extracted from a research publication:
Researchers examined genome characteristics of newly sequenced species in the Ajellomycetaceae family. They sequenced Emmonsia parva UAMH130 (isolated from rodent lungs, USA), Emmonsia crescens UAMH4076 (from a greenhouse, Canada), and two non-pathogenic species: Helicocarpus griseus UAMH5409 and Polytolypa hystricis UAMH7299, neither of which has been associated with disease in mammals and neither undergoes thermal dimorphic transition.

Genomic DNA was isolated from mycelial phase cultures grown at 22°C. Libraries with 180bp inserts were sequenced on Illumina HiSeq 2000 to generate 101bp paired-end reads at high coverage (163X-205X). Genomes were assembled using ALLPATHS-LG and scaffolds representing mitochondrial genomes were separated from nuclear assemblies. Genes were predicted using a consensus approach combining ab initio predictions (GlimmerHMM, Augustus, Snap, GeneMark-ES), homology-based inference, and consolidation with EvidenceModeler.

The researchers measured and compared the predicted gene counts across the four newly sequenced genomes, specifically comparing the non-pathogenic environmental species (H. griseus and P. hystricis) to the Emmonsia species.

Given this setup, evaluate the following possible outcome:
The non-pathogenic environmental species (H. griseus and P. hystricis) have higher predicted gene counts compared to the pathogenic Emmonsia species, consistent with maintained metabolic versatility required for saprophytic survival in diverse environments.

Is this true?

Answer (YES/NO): YES